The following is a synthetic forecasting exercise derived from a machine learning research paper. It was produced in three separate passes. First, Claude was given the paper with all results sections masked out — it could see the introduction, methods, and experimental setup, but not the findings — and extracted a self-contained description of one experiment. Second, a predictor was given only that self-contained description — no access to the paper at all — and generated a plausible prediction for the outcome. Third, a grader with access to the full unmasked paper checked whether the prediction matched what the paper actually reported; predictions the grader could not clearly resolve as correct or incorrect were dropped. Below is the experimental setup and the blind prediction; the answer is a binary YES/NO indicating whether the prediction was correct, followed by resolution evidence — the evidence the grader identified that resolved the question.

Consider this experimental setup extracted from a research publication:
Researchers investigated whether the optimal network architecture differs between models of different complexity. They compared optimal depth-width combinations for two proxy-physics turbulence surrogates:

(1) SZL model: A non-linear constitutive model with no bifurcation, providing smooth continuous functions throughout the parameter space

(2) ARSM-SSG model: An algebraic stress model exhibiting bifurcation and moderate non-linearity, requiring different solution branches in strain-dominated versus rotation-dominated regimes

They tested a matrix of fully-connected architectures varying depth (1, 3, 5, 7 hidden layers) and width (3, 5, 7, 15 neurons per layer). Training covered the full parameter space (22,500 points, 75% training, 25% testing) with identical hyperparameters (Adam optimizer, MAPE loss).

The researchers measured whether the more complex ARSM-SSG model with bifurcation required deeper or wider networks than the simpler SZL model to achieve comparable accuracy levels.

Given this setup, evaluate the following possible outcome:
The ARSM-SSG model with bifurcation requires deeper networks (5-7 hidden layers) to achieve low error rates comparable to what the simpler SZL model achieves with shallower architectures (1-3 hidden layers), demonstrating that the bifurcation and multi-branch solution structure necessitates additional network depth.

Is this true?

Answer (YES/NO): NO